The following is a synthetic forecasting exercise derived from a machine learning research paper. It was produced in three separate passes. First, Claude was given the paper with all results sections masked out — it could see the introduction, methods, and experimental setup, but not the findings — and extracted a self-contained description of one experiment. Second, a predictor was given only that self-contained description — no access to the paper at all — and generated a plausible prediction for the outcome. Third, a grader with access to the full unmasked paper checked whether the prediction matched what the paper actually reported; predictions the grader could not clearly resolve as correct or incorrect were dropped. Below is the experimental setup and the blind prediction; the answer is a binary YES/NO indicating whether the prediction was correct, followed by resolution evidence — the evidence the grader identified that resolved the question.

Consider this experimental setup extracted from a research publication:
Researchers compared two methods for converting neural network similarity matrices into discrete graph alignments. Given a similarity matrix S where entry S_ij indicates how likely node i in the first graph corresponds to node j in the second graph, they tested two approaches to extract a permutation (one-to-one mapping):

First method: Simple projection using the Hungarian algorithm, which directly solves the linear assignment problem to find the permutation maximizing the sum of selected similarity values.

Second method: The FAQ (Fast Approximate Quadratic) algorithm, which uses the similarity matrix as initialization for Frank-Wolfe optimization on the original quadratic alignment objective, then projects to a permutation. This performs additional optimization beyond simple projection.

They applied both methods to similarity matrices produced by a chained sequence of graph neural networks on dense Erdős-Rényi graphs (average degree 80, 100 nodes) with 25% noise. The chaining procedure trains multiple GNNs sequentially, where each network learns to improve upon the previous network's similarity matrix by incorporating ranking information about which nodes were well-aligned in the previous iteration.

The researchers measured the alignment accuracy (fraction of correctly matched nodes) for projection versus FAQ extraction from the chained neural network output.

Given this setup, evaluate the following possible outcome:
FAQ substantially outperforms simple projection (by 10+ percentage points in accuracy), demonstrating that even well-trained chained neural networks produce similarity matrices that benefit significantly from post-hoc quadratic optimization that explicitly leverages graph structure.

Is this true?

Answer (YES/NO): YES